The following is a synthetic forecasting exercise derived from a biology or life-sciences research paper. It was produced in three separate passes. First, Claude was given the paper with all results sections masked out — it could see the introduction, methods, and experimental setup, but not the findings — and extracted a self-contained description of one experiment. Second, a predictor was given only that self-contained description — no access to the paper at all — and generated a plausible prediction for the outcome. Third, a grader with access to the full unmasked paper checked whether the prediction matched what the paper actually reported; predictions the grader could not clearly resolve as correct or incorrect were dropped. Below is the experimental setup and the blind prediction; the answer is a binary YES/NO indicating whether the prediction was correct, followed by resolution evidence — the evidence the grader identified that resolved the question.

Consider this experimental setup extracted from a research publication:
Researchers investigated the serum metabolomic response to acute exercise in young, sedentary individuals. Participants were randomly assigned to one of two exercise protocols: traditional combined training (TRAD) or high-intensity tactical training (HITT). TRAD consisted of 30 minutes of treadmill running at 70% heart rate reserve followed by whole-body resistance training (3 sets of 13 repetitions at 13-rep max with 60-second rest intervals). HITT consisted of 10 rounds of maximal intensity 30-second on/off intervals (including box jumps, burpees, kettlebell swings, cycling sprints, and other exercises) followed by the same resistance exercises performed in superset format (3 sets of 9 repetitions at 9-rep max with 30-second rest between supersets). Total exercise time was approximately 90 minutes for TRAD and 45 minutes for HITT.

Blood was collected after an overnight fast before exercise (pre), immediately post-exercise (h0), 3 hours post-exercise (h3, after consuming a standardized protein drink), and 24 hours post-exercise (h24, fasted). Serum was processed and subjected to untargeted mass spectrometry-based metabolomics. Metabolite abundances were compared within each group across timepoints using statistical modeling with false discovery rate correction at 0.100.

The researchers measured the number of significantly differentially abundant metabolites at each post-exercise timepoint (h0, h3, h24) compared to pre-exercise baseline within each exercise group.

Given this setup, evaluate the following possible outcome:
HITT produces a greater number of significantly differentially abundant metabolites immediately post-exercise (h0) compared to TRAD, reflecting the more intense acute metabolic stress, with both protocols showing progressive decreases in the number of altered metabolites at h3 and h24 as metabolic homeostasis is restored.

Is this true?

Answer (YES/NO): NO